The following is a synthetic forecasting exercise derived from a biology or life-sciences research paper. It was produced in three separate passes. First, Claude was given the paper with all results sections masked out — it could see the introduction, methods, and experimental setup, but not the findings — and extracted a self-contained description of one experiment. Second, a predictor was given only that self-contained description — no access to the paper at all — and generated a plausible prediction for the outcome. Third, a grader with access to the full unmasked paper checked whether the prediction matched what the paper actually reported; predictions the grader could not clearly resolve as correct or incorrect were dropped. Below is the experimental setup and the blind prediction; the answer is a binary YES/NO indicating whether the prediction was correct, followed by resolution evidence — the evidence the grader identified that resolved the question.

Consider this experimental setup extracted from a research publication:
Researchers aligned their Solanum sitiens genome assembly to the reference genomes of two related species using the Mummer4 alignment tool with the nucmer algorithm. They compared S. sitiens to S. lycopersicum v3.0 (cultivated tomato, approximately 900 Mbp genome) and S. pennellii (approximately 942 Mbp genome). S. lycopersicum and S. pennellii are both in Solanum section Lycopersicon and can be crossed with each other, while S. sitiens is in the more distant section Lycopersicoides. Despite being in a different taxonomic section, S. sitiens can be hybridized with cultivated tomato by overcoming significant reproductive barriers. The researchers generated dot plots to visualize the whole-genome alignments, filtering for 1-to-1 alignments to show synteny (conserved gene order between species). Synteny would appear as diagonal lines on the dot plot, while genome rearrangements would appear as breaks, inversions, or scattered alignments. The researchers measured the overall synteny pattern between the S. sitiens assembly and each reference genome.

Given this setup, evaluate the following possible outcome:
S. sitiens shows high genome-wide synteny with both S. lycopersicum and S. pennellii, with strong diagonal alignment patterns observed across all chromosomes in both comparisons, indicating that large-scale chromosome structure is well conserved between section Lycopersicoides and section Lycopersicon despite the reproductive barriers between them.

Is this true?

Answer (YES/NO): YES